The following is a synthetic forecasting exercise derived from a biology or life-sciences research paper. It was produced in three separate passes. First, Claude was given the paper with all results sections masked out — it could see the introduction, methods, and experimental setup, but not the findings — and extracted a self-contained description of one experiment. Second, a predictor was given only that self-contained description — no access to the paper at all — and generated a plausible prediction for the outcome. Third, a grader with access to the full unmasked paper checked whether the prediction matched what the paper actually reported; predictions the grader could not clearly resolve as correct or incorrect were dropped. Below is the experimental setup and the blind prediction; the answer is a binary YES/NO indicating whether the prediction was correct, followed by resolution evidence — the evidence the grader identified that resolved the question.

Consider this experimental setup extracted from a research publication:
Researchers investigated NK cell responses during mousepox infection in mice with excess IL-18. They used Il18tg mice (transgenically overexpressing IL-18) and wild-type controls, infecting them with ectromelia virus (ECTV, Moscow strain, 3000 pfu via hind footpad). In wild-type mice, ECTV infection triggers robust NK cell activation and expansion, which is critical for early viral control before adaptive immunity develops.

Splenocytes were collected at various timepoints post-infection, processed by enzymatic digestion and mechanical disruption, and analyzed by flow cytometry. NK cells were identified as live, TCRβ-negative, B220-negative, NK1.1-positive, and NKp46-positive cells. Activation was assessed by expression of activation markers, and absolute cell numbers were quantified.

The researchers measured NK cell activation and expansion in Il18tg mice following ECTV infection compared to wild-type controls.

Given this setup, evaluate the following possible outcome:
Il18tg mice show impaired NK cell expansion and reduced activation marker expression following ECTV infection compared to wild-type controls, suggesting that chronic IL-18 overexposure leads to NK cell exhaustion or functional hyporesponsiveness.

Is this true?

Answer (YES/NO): YES